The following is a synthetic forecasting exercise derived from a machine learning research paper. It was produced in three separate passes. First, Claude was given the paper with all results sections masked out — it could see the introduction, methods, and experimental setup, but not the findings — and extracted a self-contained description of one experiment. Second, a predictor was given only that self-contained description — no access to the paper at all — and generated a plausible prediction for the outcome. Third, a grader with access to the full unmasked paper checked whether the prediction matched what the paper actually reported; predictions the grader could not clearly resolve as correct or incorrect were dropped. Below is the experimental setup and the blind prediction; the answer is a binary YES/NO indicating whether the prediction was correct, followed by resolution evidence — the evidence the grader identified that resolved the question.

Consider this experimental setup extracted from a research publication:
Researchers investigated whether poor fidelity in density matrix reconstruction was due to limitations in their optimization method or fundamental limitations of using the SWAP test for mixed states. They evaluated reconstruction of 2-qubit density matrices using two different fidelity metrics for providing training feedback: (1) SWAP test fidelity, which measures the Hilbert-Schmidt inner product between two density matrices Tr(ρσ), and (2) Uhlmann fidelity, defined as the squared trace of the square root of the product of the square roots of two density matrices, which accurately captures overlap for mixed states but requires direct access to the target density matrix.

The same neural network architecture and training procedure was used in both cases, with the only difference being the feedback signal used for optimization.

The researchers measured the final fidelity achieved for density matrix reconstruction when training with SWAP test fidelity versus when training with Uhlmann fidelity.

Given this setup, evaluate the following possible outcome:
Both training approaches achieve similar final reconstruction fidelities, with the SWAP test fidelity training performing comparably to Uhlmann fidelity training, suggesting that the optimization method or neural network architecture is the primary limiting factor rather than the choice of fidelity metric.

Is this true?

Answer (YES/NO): NO